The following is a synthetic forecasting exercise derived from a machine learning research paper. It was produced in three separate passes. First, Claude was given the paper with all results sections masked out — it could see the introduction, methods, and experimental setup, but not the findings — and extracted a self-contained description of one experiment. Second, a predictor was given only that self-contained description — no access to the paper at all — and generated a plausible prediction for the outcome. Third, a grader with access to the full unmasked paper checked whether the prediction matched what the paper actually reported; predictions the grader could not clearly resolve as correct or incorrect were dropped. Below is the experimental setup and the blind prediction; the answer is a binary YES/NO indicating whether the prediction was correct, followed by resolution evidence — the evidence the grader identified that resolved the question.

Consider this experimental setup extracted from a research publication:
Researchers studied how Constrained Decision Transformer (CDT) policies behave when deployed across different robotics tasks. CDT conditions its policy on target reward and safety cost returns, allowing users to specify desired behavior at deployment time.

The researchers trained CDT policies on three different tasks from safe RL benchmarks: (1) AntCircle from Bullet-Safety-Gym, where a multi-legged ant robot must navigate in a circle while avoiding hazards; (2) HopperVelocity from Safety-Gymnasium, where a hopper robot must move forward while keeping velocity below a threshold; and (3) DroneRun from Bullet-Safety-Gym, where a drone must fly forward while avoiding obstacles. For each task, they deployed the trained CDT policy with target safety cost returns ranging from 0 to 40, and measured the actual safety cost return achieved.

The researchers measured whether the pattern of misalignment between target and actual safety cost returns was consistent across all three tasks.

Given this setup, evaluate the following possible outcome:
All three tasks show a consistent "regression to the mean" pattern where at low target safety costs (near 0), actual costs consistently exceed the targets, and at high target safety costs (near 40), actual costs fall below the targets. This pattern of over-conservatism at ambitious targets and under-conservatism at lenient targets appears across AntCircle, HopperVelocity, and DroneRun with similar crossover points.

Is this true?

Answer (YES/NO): NO